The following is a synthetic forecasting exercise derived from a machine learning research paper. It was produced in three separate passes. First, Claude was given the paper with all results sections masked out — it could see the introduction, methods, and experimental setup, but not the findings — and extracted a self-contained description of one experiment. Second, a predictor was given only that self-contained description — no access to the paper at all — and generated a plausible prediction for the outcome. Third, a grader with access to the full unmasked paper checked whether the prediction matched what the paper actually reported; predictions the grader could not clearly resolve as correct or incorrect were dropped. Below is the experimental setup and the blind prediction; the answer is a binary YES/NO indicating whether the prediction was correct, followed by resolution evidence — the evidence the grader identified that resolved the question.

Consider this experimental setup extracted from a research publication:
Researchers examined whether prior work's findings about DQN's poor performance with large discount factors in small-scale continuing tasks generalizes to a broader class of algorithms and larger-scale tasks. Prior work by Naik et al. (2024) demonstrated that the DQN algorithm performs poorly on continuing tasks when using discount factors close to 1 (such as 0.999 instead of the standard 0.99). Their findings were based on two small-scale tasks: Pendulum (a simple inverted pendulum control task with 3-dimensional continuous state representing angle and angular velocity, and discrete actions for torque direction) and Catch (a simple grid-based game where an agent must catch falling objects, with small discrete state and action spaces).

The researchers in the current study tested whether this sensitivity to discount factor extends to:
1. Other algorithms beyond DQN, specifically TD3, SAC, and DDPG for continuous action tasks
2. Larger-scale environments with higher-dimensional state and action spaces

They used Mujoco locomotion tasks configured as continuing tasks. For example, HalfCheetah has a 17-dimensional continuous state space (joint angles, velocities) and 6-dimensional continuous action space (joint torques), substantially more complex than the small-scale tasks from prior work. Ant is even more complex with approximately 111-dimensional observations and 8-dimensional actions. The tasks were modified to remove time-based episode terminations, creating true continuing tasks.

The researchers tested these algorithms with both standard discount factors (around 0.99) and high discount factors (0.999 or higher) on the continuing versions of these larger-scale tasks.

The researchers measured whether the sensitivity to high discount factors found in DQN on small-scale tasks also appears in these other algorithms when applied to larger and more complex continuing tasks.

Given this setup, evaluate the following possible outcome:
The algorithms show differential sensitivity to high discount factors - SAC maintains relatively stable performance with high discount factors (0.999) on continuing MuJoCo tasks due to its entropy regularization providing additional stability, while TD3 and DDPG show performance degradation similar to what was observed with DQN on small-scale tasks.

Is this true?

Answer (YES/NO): NO